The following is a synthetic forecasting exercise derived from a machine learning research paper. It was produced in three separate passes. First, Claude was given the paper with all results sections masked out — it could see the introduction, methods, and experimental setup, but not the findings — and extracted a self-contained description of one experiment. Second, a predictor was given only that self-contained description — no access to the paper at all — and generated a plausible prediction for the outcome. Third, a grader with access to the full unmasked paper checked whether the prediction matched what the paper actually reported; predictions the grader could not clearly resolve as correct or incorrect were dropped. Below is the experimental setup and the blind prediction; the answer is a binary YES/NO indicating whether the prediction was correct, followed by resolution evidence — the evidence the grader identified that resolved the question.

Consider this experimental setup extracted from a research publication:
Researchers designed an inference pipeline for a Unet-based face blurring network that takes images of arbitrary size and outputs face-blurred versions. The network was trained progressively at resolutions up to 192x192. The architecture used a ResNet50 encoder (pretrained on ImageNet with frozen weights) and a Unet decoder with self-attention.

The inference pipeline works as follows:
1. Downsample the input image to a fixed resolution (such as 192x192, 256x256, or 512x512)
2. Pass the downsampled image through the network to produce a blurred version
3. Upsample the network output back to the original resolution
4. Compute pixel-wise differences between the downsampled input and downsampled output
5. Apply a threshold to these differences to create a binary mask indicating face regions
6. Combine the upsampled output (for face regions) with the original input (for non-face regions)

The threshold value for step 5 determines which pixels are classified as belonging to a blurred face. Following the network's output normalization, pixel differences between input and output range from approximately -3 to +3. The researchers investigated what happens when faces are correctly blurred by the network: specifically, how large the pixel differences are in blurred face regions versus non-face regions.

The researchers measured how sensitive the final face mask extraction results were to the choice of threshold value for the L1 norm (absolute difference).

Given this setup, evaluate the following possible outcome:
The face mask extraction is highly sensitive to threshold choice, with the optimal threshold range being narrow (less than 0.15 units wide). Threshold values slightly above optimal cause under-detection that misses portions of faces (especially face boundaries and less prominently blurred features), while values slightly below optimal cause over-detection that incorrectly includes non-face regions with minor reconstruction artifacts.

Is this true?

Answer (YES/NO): NO